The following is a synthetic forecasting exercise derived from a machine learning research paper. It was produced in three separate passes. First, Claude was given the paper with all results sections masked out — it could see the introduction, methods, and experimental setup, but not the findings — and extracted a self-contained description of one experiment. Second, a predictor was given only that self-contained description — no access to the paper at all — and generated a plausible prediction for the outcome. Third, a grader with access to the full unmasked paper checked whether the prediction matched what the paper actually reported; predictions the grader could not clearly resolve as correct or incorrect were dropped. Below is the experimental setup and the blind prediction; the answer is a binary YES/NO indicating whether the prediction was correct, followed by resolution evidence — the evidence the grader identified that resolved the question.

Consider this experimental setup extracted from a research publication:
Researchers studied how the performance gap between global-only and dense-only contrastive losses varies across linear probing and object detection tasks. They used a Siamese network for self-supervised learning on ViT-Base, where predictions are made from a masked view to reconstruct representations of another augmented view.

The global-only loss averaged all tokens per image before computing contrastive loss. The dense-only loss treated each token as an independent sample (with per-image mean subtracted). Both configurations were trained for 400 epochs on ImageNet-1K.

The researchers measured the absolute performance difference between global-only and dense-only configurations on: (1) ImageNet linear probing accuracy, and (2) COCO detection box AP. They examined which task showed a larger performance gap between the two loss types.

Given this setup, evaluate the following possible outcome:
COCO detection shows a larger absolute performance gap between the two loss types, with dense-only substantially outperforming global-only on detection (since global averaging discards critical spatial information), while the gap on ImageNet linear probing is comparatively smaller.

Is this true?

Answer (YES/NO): YES